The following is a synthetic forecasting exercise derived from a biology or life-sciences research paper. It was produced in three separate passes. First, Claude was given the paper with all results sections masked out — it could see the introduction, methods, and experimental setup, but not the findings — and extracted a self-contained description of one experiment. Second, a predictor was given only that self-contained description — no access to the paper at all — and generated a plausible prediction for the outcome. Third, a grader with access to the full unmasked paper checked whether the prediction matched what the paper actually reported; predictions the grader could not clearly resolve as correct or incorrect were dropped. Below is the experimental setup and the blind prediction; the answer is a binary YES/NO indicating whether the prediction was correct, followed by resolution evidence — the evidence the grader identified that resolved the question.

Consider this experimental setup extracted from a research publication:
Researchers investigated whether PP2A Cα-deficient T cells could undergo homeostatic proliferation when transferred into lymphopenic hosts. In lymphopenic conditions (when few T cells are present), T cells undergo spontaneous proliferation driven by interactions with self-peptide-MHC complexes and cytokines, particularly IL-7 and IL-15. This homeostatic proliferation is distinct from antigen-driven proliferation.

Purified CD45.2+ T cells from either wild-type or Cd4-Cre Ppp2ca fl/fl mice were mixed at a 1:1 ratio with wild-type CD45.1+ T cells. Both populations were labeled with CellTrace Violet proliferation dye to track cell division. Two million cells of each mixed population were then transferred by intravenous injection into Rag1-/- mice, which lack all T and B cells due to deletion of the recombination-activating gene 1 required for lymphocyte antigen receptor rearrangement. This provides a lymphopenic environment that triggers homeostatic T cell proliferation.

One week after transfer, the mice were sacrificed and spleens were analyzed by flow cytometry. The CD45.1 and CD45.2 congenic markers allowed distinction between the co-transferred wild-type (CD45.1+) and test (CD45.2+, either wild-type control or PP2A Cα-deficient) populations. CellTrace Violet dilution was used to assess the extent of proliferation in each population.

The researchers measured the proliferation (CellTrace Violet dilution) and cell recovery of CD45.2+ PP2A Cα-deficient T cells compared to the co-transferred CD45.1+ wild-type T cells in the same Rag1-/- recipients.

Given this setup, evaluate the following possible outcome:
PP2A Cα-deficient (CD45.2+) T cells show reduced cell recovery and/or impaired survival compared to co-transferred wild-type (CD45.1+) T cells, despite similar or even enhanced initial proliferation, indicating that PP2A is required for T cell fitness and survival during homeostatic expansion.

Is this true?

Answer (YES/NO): NO